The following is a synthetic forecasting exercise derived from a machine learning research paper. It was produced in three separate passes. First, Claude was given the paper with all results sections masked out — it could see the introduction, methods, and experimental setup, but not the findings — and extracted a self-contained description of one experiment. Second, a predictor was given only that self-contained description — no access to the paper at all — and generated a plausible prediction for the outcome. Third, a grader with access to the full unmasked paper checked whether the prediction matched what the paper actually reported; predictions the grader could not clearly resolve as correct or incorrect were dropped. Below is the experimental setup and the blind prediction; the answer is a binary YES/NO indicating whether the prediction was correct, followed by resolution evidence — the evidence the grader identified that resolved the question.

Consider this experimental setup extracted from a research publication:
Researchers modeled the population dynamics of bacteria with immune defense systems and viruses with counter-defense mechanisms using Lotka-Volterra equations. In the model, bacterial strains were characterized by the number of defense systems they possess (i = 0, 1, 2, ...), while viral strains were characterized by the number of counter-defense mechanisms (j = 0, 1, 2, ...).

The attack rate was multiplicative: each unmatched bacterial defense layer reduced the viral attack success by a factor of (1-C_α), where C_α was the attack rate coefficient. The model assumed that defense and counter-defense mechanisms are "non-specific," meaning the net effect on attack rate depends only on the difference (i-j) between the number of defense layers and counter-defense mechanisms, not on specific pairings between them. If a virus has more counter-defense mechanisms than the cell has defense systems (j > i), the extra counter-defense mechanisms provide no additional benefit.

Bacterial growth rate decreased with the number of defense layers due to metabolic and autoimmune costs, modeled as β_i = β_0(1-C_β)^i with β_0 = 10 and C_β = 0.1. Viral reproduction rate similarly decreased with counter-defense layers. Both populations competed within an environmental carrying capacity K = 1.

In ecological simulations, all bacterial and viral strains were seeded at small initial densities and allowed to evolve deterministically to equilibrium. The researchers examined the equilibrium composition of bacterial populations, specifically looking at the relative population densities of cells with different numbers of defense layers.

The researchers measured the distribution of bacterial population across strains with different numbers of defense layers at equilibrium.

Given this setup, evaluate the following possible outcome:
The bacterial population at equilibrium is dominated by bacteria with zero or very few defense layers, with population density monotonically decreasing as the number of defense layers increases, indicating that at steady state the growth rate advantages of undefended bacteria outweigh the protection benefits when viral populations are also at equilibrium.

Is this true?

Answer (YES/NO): NO